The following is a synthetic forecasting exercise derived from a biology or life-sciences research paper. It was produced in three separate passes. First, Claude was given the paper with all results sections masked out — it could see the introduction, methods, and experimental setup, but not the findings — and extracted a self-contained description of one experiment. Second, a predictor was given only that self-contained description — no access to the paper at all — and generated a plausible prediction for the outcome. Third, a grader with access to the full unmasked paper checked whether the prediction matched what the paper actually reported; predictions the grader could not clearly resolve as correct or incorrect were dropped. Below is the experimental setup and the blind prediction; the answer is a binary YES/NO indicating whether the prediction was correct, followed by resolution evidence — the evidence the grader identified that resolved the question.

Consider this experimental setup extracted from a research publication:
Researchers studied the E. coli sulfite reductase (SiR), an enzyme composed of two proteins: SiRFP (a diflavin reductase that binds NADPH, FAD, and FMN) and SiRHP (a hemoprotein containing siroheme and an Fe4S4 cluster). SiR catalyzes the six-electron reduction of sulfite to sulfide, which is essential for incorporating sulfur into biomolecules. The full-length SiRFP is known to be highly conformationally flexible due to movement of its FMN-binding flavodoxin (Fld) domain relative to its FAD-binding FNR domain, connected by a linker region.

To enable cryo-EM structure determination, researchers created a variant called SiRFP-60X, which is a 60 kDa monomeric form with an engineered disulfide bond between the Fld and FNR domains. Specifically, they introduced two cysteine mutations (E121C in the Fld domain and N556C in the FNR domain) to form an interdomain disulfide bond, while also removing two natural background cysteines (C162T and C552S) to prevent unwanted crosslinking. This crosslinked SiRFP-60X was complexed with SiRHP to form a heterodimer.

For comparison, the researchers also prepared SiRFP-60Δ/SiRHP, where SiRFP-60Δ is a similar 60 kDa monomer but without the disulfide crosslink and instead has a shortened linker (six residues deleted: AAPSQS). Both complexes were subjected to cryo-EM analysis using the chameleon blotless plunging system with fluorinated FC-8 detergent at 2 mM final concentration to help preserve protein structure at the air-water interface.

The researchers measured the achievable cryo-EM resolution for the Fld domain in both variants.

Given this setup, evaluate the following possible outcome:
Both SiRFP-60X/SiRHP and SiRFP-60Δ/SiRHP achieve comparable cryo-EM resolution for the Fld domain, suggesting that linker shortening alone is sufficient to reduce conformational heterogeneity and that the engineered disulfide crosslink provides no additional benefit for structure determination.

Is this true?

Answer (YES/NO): NO